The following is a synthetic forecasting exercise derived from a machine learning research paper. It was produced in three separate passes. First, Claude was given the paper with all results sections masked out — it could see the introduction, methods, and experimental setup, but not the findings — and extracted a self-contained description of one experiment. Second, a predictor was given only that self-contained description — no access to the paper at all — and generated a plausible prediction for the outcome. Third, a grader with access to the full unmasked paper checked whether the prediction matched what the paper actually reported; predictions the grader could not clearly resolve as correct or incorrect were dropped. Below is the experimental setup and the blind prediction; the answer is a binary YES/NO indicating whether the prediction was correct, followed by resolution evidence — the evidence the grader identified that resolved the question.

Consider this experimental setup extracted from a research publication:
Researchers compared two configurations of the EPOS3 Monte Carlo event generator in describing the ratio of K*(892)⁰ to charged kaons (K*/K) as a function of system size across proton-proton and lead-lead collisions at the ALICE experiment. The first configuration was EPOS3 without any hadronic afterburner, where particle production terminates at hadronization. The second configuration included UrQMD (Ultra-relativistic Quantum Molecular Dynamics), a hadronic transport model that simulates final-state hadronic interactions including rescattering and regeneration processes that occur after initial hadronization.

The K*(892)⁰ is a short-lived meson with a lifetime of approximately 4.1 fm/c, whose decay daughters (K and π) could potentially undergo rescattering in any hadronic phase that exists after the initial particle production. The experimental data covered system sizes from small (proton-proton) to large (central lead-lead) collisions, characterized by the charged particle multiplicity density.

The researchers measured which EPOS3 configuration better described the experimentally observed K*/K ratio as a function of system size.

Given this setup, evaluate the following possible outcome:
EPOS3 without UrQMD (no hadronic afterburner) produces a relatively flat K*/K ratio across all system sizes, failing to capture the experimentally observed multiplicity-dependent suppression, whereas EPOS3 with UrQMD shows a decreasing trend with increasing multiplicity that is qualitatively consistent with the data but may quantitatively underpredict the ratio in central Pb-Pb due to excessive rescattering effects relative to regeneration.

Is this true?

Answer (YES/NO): NO